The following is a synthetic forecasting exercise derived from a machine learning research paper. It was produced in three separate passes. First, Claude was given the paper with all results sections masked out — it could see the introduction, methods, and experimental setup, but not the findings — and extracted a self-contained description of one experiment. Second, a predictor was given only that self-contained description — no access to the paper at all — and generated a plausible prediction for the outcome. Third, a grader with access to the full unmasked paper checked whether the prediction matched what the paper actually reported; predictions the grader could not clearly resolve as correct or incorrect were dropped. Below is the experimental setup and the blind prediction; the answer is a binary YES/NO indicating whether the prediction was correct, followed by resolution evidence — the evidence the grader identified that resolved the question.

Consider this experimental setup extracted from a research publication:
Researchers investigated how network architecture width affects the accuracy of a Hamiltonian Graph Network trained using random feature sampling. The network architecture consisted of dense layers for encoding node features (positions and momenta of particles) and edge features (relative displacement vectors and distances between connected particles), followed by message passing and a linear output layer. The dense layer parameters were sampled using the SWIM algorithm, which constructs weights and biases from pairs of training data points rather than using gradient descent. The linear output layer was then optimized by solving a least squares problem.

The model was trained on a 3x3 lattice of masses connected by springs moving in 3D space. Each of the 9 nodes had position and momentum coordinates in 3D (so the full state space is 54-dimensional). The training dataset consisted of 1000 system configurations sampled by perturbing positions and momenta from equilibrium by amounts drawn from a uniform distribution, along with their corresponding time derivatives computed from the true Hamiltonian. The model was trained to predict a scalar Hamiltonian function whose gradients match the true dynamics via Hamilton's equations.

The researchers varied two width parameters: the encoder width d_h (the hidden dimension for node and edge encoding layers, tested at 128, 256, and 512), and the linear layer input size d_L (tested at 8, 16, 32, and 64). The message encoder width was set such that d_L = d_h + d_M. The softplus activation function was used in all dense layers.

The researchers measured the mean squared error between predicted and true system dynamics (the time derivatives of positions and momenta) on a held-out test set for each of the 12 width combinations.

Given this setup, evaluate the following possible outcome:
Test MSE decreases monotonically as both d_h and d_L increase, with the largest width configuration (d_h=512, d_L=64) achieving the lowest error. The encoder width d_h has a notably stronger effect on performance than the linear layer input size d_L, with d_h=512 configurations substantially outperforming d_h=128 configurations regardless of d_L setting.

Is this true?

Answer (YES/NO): NO